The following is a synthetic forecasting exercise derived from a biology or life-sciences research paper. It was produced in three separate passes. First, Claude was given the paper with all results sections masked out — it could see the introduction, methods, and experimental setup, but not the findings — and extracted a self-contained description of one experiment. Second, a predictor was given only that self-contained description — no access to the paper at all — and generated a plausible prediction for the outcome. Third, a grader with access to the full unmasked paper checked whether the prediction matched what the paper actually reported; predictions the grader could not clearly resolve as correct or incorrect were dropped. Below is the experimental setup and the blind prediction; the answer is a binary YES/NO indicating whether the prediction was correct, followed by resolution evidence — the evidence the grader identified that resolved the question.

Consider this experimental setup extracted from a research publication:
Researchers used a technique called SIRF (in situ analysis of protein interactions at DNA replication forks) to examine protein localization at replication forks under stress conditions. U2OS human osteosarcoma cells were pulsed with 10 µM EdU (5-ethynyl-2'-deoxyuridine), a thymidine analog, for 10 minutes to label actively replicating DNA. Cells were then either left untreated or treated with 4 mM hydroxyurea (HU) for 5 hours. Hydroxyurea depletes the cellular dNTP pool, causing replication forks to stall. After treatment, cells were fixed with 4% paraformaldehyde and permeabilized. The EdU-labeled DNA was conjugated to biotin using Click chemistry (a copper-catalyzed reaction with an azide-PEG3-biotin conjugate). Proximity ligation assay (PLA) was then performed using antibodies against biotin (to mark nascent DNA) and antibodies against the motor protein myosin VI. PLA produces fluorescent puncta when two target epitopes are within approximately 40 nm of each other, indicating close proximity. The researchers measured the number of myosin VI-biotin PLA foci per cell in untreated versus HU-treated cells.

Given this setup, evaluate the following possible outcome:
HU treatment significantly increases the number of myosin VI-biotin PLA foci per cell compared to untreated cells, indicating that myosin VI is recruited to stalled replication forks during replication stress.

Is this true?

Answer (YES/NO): YES